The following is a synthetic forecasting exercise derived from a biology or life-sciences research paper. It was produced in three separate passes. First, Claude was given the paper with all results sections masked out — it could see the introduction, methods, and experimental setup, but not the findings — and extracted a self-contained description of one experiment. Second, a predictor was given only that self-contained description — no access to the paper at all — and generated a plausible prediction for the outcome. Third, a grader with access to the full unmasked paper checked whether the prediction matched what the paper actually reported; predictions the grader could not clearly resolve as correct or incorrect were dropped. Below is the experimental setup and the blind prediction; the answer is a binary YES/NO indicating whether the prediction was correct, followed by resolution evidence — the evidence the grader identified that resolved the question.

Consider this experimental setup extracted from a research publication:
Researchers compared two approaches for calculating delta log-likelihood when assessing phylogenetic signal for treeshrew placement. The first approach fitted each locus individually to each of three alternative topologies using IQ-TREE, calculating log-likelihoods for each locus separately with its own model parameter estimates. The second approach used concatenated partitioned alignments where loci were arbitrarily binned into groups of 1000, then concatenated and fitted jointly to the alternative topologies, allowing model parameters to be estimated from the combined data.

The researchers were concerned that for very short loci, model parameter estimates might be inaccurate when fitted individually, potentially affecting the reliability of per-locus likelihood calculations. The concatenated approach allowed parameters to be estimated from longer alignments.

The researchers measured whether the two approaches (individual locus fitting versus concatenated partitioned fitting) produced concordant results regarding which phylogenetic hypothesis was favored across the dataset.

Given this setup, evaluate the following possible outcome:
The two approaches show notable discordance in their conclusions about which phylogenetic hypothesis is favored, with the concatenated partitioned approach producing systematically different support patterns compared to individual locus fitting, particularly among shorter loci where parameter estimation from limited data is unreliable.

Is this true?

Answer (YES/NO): NO